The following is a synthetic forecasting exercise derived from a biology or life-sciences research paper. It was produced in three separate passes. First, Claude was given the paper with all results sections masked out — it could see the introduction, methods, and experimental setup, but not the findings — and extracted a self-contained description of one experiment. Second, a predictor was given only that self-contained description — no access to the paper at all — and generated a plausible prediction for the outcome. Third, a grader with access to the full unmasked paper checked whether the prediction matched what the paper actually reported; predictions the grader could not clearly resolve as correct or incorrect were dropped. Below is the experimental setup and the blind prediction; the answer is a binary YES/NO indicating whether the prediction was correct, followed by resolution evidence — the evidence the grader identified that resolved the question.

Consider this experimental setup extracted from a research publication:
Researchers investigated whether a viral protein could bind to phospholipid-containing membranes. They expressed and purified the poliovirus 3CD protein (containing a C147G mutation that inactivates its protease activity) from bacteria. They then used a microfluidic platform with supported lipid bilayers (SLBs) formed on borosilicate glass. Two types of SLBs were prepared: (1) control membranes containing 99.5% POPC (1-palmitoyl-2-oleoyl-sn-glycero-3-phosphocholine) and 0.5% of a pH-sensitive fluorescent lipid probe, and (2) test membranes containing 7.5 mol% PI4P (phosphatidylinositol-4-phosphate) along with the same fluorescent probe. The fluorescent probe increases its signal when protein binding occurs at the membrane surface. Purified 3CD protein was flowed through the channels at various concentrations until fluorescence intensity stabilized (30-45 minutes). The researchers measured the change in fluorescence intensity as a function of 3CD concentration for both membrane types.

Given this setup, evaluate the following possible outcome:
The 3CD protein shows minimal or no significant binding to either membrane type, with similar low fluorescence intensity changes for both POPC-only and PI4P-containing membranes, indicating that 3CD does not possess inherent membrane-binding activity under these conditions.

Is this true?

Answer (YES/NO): NO